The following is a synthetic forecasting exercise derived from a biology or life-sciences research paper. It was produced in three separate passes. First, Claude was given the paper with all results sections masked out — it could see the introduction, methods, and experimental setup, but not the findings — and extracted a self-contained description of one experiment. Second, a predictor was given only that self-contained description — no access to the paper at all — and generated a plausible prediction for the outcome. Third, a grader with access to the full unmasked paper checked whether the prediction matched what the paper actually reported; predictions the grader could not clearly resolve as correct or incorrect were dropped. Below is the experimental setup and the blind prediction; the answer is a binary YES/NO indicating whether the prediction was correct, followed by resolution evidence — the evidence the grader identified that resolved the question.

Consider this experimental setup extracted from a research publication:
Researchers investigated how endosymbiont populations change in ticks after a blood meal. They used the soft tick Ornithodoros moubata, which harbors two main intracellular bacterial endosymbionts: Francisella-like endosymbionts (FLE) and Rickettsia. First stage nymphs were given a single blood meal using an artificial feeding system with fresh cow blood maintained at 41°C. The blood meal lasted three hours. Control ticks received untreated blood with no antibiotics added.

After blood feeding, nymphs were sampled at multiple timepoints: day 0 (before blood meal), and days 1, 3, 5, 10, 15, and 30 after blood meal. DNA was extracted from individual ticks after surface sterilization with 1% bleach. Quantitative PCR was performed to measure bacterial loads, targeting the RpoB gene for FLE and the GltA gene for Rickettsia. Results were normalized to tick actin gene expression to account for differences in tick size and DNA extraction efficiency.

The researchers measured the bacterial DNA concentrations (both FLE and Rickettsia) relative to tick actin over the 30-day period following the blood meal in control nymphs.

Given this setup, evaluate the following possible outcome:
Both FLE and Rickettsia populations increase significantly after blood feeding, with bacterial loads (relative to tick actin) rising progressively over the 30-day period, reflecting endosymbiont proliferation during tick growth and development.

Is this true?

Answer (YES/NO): NO